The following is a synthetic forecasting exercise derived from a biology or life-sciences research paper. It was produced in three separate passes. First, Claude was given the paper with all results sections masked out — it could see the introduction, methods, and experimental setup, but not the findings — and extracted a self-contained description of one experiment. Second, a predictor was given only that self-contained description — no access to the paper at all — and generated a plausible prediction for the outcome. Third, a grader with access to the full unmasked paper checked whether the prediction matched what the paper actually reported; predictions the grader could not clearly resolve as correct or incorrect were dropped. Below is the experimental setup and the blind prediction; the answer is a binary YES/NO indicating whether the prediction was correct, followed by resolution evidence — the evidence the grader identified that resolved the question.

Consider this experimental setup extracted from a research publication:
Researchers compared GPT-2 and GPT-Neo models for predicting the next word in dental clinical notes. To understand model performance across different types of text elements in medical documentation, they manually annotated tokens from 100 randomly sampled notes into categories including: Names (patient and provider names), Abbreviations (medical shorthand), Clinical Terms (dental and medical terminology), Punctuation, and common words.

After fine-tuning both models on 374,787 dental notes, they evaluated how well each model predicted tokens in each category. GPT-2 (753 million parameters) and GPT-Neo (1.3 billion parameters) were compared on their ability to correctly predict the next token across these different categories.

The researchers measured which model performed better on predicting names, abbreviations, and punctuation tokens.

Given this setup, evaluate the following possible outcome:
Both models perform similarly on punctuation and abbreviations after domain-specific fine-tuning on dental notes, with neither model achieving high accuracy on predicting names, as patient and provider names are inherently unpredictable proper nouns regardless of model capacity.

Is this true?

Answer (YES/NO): NO